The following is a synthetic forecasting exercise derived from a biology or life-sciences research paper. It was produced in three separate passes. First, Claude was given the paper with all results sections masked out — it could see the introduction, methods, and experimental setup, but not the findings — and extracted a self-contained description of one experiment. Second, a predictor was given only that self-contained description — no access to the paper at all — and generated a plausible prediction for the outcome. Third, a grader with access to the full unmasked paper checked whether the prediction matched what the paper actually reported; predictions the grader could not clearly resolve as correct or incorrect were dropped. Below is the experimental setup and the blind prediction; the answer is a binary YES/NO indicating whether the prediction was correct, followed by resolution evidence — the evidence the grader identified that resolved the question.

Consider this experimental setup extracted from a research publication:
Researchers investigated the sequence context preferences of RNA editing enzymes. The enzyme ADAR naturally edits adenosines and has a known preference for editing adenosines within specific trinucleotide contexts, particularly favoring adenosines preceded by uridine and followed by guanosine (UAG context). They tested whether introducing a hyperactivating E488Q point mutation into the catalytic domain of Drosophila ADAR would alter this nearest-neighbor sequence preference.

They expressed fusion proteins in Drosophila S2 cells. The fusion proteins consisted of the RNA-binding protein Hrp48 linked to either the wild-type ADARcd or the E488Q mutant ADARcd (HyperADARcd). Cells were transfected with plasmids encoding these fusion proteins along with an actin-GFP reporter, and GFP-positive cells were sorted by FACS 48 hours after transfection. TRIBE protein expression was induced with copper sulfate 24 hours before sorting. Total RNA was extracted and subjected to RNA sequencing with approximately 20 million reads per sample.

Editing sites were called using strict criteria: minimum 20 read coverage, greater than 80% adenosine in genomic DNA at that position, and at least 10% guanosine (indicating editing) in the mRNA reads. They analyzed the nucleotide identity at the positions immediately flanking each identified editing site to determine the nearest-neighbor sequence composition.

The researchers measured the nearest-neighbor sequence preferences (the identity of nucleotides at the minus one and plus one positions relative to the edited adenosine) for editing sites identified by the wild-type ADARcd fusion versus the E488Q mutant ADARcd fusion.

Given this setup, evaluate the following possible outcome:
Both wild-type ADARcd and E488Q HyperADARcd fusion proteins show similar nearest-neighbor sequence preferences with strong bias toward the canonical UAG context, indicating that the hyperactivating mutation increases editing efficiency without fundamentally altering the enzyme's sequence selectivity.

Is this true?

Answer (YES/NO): NO